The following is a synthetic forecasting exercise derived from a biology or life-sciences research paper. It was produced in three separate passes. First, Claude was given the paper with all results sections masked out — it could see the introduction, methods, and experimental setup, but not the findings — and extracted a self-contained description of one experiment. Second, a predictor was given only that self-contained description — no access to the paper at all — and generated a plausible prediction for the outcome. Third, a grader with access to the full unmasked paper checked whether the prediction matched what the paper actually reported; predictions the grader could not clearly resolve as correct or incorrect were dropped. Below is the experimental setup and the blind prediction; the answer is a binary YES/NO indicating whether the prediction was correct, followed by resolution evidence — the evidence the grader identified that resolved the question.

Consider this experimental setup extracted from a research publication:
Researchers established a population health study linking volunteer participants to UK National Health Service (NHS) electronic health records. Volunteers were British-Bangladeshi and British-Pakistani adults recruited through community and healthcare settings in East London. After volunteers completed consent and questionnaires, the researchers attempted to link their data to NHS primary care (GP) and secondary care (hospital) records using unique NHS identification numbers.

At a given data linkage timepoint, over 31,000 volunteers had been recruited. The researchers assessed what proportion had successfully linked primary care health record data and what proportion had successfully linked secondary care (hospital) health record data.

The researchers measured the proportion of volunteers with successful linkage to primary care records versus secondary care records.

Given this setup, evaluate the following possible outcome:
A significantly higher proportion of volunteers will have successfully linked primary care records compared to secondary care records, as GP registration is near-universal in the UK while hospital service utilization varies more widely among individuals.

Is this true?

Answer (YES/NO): NO